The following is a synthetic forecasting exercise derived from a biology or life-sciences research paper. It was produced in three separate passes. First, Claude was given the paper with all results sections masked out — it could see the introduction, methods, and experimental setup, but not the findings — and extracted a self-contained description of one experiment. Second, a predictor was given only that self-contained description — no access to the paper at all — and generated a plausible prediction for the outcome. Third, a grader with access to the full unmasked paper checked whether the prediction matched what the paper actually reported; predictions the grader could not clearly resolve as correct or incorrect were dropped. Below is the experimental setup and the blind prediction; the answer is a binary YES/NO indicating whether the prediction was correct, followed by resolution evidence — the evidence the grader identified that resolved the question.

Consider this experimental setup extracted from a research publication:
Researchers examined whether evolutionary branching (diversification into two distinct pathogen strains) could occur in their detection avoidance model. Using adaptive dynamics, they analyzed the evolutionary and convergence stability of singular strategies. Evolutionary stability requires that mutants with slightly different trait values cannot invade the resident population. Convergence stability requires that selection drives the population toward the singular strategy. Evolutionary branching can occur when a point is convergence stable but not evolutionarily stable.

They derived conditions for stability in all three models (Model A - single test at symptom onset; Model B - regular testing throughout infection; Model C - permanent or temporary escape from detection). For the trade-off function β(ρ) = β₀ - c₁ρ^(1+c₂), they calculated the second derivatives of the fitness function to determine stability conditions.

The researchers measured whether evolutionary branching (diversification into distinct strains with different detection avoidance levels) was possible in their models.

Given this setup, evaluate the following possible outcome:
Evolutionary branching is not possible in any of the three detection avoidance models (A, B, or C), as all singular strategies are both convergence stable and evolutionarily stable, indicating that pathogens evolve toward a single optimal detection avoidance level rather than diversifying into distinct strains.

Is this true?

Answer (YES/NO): YES